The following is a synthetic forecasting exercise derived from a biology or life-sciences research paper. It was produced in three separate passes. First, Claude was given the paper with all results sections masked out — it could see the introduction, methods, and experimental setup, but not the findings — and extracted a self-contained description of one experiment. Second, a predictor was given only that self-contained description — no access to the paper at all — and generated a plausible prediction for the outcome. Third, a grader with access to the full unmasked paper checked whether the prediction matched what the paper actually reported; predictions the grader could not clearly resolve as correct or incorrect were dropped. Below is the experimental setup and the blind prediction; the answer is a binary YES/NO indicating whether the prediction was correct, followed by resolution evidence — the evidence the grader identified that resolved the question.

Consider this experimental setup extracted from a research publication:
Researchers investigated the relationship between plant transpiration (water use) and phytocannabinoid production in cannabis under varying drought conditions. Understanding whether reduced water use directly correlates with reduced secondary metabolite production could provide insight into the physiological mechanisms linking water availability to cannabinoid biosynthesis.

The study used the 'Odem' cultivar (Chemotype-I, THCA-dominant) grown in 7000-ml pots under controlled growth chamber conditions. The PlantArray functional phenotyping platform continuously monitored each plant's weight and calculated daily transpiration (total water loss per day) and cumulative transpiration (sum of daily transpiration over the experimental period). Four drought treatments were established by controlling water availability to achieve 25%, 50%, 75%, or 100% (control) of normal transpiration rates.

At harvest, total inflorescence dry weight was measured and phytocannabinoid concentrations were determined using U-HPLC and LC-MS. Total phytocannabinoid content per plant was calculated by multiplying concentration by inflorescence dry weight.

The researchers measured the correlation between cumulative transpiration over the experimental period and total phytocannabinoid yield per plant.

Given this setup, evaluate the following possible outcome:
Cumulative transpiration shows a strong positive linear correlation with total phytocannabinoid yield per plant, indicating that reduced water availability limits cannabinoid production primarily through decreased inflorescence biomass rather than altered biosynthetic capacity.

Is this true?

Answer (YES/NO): NO